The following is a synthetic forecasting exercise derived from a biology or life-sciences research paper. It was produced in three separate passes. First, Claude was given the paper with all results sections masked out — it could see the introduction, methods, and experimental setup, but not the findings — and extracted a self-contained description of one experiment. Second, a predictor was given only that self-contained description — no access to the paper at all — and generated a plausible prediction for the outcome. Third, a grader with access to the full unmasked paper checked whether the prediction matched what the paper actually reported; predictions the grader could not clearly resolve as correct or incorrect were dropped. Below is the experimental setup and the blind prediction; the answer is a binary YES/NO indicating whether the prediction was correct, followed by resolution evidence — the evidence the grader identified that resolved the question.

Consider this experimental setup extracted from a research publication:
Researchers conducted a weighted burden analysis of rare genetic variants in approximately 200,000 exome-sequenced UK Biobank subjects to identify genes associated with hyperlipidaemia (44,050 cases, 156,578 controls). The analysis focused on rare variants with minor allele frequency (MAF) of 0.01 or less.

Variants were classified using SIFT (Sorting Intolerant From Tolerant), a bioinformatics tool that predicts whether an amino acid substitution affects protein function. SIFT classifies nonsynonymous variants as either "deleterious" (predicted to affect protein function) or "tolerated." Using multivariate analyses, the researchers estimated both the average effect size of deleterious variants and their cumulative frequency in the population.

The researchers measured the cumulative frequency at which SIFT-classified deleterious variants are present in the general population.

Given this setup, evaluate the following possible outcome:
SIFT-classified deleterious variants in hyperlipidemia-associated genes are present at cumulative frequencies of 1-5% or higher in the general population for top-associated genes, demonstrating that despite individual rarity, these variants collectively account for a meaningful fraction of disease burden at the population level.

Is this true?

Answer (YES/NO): YES